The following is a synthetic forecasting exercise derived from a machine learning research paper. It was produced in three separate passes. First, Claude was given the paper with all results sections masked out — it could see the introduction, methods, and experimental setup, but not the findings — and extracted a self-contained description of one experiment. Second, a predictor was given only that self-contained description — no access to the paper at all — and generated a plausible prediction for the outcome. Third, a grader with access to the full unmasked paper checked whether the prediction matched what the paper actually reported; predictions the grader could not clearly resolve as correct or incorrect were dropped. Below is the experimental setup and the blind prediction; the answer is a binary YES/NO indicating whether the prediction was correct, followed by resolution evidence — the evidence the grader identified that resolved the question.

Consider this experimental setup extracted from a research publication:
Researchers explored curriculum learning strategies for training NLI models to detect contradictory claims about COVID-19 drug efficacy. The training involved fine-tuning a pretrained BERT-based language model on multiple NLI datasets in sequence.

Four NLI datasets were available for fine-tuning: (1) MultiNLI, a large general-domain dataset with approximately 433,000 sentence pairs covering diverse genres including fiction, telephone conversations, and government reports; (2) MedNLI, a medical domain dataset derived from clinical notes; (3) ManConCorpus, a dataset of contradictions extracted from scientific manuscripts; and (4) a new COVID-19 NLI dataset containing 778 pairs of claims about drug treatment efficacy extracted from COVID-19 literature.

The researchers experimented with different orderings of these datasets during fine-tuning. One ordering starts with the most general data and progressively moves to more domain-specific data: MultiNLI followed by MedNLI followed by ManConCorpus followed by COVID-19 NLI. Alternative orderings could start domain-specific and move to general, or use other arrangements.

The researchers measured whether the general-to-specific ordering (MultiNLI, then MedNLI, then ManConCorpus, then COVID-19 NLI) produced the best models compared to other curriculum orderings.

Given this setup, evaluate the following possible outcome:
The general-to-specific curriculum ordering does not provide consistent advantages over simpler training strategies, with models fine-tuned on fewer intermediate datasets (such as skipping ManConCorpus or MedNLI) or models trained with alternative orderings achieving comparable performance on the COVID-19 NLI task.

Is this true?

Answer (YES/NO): NO